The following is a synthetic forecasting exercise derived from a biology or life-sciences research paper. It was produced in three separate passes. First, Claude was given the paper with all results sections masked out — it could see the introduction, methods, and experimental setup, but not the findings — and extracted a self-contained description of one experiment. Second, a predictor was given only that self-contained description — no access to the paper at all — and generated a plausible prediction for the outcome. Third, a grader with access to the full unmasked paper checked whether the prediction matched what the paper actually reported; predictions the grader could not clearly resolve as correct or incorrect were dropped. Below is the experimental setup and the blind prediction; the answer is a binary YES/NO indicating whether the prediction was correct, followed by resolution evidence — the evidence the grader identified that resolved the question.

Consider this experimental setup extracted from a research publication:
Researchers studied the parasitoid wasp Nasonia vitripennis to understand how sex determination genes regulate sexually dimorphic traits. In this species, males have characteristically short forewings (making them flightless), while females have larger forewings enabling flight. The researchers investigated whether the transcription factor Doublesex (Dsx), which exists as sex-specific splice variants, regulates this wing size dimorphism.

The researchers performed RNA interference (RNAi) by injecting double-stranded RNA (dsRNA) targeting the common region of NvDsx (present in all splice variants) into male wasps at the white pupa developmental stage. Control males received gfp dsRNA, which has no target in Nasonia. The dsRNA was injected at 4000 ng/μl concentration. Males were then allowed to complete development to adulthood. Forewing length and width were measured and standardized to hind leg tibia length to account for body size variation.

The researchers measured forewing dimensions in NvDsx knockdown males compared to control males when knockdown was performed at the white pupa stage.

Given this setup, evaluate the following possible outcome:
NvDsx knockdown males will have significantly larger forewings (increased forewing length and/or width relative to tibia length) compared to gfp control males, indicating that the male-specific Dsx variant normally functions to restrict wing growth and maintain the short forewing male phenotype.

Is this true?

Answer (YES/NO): NO